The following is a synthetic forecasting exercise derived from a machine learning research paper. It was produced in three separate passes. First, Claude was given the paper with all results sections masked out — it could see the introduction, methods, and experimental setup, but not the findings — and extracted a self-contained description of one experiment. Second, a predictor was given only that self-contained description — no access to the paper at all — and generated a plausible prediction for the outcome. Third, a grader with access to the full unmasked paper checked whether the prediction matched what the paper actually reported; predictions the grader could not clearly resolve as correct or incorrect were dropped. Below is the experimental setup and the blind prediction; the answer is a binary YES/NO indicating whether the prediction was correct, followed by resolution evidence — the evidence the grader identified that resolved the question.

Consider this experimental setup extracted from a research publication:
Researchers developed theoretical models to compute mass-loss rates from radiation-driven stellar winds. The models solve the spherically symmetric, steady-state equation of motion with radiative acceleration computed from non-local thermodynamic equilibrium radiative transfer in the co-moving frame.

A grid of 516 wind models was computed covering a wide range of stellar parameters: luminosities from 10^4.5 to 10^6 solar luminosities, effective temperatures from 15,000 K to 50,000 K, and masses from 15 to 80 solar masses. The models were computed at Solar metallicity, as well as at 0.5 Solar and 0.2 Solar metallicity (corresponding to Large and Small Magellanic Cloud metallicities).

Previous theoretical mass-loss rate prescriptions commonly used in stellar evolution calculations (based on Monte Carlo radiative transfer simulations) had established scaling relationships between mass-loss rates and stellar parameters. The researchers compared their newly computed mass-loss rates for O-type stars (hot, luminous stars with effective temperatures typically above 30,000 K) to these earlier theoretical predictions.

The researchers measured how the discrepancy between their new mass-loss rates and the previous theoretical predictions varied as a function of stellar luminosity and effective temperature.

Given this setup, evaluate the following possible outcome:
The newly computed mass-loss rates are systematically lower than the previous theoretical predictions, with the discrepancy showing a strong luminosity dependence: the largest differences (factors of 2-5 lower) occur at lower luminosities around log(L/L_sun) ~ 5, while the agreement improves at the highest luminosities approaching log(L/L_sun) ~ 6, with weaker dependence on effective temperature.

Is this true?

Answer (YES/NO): NO